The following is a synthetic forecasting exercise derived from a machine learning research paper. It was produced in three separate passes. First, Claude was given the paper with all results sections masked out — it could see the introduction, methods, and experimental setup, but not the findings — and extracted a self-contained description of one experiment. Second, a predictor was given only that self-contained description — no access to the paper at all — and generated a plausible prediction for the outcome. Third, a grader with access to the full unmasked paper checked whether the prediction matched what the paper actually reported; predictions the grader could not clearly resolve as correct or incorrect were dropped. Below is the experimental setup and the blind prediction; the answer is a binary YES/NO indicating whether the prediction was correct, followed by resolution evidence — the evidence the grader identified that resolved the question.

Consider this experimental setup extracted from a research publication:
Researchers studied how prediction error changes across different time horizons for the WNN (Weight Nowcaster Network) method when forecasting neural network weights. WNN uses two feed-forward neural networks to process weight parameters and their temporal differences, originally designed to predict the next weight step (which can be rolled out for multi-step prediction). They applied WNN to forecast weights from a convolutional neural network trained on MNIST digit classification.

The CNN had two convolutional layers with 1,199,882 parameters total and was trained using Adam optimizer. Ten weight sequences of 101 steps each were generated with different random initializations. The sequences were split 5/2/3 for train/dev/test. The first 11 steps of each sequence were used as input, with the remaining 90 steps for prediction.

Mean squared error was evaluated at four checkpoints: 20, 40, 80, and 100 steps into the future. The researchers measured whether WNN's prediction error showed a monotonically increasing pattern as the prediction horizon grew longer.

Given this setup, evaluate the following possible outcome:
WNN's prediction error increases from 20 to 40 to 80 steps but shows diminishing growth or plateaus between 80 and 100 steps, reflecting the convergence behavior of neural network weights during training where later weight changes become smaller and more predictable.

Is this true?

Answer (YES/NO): NO